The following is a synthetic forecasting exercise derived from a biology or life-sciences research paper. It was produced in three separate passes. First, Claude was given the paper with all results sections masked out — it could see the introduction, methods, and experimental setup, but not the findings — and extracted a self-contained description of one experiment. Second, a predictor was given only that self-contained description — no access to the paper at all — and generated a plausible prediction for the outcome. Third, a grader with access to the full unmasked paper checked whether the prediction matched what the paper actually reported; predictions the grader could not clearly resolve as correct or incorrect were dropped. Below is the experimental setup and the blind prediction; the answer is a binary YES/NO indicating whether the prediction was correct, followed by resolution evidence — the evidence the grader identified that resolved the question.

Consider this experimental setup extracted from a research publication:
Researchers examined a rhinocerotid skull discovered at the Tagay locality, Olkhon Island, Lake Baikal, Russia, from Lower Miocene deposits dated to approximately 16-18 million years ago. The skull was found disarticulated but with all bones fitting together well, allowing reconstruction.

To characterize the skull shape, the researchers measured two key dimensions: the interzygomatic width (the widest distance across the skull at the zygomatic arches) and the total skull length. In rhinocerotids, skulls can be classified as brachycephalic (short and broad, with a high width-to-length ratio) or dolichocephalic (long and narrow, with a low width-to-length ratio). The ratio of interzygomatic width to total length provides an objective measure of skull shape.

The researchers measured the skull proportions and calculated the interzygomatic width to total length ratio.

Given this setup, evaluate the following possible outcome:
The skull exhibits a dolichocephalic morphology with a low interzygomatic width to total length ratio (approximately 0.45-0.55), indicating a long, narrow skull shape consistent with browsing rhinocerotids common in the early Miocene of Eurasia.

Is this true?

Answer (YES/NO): NO